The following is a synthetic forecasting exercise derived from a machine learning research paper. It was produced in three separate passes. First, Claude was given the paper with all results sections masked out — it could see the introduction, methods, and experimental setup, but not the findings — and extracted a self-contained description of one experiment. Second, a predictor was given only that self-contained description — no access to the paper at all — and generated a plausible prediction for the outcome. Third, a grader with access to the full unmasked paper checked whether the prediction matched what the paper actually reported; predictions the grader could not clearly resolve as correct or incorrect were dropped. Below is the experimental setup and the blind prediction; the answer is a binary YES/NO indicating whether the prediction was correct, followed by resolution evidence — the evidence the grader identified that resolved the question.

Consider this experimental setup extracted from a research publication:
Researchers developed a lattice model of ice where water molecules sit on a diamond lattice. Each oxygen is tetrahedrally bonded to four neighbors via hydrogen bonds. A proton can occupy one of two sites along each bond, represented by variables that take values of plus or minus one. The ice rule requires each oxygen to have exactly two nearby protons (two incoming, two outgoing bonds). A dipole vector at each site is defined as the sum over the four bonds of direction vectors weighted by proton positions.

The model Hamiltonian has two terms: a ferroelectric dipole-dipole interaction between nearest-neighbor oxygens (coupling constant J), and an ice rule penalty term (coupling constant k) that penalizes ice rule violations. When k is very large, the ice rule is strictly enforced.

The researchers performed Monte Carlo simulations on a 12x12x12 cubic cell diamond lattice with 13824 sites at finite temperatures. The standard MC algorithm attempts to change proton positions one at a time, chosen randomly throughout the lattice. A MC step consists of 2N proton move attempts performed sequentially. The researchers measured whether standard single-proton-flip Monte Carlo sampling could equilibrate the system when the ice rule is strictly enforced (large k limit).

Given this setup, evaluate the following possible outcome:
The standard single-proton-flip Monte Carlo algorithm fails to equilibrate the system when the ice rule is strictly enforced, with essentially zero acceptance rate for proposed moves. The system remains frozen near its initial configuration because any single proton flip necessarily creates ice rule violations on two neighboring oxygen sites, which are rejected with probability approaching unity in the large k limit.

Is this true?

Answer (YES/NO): YES